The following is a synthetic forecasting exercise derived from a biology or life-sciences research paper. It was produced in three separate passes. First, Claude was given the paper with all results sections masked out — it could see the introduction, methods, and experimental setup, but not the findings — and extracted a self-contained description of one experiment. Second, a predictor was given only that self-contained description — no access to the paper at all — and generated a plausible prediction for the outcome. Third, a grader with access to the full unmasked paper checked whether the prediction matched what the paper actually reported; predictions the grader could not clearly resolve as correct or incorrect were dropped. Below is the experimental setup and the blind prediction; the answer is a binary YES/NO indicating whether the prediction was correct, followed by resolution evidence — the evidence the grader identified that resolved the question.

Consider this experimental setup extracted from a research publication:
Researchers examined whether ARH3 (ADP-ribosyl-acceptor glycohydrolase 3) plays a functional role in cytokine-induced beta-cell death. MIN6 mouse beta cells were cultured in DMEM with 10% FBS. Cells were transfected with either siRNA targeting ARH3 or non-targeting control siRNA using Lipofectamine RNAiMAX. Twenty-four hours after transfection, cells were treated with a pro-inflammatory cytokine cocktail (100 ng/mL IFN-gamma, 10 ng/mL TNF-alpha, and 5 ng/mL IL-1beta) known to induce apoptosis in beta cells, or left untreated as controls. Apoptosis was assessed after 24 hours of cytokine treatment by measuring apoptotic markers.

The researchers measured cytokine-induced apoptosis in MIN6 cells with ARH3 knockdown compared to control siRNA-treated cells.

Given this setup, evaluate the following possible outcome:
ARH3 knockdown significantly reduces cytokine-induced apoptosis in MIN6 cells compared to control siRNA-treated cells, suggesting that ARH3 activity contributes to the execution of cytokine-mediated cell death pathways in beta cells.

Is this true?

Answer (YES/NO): YES